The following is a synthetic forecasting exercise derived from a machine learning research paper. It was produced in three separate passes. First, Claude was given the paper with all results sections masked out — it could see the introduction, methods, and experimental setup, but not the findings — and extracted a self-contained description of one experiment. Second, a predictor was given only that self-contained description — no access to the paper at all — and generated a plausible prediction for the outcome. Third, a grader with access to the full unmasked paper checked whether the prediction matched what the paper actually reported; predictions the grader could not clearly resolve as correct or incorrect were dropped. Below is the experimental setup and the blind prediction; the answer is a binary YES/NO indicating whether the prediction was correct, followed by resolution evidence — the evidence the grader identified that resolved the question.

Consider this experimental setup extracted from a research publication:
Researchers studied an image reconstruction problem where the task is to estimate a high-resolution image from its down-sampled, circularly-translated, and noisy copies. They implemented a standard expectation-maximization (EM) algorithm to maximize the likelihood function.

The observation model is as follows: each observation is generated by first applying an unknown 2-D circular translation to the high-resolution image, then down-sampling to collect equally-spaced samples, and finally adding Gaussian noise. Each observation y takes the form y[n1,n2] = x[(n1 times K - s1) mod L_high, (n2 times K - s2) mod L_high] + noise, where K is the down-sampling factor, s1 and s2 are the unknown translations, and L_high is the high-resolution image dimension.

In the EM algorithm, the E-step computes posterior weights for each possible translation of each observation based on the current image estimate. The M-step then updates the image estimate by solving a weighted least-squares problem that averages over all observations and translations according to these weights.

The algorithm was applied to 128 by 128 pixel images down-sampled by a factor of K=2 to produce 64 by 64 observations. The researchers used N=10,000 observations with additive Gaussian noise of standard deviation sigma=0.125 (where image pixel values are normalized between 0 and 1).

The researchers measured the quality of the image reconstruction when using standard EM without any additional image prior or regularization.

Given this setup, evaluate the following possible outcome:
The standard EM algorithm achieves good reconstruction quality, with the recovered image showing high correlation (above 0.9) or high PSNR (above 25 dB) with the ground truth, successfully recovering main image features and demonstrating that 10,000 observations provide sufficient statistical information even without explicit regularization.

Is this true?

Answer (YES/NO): NO